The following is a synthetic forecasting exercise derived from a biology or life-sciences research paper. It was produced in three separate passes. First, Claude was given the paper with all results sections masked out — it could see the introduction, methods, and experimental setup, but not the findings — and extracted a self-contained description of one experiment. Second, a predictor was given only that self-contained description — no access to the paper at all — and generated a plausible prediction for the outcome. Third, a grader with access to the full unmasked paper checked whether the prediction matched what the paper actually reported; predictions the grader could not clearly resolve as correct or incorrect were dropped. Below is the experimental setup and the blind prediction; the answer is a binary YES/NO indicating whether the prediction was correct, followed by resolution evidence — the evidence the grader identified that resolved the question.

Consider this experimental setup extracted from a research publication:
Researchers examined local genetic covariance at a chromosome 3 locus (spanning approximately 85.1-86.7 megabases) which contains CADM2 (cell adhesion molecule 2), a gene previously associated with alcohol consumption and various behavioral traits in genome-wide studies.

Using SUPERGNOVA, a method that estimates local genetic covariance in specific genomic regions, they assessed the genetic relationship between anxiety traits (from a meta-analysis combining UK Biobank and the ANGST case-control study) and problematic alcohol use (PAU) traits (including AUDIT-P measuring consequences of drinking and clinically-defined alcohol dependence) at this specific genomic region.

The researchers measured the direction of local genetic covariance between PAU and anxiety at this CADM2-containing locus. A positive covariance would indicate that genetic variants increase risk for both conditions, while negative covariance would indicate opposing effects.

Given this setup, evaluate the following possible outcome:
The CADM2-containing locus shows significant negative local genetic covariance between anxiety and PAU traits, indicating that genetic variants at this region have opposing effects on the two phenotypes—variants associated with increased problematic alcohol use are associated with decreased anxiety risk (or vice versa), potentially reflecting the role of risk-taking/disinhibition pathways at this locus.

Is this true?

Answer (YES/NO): YES